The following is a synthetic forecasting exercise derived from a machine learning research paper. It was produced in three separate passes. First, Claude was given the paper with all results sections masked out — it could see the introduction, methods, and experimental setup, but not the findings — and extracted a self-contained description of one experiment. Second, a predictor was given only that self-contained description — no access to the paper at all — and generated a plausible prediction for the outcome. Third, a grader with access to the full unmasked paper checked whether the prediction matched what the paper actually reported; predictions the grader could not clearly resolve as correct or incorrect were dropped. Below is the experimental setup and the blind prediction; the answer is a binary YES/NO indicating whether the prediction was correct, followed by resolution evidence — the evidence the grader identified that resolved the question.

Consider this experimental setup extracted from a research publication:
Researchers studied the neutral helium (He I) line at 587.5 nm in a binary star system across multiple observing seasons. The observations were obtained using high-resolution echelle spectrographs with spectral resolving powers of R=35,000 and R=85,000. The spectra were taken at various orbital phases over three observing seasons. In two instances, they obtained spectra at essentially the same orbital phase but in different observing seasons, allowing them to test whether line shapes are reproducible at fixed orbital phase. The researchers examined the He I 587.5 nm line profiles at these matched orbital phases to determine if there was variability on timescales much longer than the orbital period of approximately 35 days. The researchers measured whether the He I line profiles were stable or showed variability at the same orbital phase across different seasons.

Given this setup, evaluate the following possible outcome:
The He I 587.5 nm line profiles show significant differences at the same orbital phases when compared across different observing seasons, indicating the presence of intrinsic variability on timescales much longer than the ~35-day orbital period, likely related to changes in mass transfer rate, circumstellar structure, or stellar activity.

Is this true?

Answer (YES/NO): YES